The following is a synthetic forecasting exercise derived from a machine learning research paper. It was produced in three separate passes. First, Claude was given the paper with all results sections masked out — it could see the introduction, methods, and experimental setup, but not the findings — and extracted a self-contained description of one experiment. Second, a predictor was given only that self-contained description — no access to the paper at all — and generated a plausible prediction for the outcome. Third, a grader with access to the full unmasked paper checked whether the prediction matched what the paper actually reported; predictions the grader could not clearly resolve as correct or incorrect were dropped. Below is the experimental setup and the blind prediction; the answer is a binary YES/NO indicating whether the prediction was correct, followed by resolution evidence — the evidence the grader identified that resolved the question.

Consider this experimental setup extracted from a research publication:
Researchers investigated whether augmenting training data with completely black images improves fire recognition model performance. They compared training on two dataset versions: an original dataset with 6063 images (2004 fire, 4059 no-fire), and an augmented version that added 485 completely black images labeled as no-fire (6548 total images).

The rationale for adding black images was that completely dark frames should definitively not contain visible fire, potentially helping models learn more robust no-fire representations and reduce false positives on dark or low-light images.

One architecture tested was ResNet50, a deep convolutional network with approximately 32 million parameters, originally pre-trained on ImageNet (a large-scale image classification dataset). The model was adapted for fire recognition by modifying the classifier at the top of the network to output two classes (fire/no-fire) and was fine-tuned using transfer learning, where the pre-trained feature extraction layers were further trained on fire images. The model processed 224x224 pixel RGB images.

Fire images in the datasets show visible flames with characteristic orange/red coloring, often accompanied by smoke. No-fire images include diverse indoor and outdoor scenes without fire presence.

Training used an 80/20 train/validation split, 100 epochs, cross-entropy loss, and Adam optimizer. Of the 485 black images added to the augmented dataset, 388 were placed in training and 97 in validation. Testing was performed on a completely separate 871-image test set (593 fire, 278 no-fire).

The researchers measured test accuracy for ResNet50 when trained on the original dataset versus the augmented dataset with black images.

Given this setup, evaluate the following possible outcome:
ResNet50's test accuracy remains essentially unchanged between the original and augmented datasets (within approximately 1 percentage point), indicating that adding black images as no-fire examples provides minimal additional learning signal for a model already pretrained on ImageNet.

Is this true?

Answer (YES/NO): NO